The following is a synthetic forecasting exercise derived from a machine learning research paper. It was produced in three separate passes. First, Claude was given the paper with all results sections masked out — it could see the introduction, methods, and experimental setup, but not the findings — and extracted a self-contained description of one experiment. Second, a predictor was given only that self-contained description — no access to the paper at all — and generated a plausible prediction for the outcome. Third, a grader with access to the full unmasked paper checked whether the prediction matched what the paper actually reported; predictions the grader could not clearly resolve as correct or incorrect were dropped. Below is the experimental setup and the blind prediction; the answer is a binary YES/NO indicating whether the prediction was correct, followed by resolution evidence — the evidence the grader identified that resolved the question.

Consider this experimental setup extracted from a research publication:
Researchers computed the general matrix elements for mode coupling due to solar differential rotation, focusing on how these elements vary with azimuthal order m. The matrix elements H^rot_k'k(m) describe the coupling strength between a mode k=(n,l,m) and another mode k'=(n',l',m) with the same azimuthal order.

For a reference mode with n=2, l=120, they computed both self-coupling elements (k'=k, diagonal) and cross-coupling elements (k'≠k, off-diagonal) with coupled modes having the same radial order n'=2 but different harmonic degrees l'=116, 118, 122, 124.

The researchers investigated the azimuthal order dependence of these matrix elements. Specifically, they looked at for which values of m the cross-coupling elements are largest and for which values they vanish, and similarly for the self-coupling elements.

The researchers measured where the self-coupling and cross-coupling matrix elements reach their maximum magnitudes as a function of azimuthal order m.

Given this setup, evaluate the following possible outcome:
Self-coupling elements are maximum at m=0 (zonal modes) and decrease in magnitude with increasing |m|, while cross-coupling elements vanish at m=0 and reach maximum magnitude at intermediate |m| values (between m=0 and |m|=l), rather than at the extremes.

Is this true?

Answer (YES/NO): NO